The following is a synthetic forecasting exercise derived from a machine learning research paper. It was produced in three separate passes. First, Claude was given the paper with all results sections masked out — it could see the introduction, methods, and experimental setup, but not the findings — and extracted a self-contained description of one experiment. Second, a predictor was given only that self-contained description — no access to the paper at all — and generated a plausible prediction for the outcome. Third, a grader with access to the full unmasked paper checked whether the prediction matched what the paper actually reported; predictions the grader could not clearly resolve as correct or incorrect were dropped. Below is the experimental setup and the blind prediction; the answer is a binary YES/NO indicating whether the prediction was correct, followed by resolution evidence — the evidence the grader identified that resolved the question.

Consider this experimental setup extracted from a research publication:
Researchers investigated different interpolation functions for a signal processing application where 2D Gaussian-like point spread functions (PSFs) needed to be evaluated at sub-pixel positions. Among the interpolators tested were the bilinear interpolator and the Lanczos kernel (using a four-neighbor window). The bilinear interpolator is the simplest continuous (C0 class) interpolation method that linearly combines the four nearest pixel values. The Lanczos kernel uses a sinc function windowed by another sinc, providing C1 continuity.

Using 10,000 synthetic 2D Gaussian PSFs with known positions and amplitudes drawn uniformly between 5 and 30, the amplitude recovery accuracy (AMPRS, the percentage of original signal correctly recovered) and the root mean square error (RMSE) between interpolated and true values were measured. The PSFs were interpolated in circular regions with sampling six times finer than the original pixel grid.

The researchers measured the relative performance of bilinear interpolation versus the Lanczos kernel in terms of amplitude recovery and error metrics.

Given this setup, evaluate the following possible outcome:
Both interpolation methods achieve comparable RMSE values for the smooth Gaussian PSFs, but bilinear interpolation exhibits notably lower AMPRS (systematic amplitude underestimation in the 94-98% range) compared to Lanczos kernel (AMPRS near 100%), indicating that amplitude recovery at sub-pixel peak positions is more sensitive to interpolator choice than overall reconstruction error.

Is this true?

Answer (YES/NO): NO